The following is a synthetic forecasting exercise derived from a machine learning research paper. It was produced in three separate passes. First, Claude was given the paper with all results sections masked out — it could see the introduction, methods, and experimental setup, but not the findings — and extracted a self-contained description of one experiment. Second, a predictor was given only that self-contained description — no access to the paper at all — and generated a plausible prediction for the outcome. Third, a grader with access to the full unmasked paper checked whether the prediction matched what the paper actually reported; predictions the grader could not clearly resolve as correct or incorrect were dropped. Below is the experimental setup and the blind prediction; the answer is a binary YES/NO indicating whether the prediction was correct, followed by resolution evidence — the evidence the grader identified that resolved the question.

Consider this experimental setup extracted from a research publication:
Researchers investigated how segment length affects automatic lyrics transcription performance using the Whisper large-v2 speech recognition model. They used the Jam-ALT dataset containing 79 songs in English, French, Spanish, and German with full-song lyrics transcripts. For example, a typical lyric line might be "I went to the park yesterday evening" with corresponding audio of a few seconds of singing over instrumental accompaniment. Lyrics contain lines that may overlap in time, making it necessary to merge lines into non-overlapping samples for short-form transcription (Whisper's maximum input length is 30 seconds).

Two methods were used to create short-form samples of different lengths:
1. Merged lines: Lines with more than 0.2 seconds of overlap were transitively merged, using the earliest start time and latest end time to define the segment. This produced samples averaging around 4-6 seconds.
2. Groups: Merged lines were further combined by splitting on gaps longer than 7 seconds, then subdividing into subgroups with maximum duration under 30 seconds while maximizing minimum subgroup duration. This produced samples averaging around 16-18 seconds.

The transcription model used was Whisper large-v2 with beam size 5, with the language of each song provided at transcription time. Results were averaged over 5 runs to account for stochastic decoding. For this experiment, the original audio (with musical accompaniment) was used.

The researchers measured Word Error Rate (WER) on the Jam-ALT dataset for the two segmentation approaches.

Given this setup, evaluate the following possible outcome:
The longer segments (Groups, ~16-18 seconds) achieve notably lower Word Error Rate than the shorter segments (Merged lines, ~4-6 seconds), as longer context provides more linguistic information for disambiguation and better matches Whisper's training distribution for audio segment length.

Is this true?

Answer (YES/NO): YES